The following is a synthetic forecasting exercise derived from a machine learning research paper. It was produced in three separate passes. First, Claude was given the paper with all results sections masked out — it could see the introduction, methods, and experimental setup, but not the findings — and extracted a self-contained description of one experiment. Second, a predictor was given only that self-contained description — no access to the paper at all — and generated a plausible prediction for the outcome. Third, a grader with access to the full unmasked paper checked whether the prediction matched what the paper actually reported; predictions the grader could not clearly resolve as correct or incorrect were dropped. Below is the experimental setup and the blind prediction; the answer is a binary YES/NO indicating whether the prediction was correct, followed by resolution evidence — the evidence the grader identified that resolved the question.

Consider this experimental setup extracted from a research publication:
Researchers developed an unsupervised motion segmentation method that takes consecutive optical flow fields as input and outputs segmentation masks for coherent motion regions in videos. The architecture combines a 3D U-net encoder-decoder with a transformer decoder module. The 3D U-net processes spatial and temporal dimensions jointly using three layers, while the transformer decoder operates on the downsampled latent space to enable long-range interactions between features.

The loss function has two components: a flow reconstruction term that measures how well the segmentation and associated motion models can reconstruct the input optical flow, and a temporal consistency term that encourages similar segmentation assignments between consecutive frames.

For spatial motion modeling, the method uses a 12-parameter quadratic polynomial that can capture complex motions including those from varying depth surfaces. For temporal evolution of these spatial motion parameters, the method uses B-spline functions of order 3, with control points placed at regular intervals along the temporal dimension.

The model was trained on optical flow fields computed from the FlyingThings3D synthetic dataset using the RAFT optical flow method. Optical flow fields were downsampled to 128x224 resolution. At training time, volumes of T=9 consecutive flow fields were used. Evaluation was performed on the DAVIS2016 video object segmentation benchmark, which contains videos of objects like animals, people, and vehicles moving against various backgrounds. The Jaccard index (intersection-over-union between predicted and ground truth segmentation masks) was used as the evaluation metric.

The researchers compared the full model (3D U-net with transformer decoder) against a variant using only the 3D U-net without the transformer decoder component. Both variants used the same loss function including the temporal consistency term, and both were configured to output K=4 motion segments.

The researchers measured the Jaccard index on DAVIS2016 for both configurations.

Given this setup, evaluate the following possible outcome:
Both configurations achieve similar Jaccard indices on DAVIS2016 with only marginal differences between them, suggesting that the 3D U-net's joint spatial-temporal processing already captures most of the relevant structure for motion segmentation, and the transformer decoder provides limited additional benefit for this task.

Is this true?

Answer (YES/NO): NO